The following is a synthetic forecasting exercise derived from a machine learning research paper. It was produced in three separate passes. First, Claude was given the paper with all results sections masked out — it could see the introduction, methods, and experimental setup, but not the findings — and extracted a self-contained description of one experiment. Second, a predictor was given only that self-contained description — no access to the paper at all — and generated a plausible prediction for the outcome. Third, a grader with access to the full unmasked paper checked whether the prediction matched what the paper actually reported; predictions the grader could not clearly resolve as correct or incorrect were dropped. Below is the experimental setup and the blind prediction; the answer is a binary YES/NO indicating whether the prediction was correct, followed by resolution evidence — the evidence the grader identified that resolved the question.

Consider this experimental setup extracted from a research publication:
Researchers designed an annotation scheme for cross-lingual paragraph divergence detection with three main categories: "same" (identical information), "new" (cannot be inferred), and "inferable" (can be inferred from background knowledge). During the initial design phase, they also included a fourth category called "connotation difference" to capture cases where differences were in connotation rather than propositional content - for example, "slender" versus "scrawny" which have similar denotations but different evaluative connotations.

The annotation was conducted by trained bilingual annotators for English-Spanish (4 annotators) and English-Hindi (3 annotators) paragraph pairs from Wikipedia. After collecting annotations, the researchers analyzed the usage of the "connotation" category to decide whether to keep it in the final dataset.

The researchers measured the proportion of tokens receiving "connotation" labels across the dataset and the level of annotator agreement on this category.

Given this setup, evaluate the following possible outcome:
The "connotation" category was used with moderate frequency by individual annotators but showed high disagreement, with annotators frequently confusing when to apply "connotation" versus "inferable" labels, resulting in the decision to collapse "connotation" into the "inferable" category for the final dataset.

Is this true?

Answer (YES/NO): NO